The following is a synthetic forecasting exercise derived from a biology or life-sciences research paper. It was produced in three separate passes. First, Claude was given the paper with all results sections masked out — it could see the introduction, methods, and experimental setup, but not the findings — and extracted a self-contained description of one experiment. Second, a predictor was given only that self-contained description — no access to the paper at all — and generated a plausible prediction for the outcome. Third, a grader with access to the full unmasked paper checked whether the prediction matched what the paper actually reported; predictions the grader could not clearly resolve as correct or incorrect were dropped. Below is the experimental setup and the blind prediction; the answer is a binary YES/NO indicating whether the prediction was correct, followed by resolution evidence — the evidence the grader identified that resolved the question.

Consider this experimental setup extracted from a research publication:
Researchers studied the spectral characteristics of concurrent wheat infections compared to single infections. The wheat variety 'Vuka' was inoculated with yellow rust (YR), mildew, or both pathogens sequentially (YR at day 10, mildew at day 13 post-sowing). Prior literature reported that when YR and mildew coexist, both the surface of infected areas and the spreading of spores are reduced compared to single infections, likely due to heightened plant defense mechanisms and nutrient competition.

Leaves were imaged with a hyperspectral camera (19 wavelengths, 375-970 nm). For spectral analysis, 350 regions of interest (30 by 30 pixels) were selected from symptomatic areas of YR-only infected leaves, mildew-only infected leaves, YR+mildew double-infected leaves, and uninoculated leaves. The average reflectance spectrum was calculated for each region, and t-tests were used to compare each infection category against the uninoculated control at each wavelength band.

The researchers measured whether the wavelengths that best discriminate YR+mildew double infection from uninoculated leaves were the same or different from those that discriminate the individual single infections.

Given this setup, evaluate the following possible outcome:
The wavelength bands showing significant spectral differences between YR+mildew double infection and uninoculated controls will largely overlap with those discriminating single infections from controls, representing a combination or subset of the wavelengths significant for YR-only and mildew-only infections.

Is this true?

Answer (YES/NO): NO